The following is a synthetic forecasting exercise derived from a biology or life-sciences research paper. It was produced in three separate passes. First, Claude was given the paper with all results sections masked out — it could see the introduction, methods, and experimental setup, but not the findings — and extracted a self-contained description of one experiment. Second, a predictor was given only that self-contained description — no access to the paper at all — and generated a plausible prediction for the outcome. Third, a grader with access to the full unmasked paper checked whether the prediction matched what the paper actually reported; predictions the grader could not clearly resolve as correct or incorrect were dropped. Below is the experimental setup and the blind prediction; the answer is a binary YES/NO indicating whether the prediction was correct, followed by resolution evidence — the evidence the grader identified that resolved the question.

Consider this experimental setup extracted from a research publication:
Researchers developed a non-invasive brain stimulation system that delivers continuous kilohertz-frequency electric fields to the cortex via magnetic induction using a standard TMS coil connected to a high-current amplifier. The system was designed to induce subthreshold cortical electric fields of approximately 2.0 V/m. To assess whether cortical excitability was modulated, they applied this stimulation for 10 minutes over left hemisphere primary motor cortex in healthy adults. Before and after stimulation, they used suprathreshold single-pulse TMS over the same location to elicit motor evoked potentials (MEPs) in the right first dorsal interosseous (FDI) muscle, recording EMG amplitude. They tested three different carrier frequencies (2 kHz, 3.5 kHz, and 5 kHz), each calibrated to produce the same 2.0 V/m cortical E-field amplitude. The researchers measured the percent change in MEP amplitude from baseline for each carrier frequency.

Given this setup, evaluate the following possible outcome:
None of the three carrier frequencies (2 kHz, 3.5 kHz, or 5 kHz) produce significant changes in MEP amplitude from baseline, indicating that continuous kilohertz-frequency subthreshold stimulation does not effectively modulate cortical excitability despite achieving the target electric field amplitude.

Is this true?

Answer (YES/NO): NO